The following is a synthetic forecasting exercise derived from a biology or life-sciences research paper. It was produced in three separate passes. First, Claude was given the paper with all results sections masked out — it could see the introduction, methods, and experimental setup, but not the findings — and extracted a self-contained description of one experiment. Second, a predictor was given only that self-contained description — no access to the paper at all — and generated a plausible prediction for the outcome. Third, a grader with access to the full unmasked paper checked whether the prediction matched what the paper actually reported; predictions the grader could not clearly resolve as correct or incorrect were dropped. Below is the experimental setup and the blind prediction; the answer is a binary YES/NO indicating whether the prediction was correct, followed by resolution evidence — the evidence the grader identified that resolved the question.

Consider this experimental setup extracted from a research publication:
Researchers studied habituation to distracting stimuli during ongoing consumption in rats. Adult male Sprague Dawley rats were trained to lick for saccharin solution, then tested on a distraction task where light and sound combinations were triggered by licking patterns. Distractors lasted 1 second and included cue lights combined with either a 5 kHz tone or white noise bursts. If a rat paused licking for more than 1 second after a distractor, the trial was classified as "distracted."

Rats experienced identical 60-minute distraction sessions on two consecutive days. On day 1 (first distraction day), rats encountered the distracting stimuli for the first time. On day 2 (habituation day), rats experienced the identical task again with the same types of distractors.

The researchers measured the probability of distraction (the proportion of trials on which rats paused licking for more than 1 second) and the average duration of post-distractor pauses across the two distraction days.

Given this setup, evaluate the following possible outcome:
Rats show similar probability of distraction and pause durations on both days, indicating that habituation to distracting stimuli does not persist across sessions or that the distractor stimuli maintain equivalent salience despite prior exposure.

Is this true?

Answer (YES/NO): NO